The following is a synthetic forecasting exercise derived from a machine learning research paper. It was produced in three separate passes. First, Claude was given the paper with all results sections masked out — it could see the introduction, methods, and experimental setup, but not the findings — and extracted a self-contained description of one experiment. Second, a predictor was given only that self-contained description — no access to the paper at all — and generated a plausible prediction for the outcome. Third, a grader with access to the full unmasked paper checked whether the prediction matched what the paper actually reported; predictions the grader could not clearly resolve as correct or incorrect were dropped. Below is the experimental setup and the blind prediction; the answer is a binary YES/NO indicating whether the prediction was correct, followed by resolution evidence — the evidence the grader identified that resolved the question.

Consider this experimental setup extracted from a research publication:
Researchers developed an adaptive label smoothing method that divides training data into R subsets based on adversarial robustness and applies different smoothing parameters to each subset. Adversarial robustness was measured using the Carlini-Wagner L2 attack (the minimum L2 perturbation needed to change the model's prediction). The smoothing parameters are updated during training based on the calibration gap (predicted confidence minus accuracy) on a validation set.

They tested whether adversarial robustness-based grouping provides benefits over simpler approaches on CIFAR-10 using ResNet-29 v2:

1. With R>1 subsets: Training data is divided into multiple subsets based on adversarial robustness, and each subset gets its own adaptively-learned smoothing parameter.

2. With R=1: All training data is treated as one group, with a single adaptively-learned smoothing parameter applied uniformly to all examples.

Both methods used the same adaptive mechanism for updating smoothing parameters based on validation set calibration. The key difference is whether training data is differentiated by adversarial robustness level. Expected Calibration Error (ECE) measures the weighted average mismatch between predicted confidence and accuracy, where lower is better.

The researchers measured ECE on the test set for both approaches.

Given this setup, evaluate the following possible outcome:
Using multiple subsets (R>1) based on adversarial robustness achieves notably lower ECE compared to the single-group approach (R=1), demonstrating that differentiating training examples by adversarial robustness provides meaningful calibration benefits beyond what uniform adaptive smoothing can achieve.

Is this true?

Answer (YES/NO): NO